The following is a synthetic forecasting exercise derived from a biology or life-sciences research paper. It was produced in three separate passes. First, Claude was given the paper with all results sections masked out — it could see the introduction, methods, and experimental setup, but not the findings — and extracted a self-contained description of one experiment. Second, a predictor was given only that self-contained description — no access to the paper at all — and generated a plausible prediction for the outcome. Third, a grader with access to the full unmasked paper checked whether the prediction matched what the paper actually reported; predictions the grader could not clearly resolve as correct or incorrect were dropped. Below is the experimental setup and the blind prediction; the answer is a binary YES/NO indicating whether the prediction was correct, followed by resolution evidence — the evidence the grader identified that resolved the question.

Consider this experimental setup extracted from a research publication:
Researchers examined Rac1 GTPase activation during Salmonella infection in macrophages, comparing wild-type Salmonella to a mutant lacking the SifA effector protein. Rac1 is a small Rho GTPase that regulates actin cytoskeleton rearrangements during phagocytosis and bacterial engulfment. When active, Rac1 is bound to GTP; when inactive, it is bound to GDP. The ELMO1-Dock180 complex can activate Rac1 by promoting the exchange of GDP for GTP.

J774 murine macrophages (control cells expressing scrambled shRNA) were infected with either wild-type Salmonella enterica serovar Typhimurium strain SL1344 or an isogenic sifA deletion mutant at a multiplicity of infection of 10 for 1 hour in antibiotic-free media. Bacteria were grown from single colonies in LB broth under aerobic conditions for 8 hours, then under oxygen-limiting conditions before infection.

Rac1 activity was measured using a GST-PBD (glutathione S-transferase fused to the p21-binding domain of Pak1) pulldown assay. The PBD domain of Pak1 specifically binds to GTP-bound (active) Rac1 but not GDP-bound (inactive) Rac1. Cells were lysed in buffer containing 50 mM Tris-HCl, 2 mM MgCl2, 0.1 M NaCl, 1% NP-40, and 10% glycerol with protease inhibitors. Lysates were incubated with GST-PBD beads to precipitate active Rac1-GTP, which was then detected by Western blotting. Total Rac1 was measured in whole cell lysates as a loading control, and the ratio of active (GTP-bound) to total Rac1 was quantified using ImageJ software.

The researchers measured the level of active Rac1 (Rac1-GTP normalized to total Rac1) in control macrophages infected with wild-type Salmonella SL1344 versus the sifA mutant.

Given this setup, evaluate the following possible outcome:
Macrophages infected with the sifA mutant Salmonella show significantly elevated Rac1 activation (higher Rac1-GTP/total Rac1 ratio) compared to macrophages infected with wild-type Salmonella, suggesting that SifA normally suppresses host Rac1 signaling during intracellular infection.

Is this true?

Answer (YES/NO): NO